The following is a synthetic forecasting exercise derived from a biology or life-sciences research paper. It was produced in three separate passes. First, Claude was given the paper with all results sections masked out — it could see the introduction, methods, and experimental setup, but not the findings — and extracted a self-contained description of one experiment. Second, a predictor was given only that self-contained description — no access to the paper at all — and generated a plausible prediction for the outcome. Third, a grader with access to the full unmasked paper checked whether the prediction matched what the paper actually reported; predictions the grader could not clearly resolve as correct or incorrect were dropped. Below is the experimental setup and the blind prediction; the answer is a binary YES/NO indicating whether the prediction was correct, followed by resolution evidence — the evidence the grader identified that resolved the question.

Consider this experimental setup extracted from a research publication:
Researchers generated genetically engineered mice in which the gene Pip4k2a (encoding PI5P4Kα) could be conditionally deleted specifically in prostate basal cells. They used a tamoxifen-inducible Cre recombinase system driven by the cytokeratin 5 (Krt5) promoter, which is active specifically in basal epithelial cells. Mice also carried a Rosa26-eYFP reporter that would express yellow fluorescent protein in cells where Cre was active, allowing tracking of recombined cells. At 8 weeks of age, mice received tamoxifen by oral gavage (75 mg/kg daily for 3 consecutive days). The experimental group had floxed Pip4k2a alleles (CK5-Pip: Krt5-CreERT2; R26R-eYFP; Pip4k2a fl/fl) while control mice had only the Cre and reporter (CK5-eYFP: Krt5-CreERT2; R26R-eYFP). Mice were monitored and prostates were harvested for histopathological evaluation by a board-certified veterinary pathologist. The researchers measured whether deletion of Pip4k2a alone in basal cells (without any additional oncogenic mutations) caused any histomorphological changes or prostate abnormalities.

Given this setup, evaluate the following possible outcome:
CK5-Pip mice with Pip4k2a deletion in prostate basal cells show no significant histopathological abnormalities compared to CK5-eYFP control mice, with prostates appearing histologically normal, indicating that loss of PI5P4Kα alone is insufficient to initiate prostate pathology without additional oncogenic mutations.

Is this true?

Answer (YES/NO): YES